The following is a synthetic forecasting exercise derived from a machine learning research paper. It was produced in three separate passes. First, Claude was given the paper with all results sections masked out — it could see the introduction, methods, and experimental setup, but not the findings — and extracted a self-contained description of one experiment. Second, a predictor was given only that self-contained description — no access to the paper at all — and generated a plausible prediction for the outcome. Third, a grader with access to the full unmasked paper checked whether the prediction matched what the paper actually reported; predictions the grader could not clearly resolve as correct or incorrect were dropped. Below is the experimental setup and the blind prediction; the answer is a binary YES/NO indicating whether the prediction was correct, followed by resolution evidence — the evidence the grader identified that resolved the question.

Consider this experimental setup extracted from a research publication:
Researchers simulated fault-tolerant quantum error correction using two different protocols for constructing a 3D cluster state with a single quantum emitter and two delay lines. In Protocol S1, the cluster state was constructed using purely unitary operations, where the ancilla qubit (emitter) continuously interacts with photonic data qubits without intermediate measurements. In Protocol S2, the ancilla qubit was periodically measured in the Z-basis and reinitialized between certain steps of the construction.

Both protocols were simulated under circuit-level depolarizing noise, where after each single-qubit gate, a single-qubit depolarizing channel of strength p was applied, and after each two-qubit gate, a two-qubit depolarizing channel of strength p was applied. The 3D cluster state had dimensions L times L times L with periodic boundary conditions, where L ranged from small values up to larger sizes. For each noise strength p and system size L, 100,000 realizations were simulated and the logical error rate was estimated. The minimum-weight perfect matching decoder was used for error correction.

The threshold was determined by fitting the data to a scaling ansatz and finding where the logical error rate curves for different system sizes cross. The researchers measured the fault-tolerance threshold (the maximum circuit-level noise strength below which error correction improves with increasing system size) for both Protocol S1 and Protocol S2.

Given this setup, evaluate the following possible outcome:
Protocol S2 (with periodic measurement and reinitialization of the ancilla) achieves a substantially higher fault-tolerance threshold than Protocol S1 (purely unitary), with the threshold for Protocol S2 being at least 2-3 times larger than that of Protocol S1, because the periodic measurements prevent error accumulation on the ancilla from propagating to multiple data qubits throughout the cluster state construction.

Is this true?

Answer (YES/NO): NO